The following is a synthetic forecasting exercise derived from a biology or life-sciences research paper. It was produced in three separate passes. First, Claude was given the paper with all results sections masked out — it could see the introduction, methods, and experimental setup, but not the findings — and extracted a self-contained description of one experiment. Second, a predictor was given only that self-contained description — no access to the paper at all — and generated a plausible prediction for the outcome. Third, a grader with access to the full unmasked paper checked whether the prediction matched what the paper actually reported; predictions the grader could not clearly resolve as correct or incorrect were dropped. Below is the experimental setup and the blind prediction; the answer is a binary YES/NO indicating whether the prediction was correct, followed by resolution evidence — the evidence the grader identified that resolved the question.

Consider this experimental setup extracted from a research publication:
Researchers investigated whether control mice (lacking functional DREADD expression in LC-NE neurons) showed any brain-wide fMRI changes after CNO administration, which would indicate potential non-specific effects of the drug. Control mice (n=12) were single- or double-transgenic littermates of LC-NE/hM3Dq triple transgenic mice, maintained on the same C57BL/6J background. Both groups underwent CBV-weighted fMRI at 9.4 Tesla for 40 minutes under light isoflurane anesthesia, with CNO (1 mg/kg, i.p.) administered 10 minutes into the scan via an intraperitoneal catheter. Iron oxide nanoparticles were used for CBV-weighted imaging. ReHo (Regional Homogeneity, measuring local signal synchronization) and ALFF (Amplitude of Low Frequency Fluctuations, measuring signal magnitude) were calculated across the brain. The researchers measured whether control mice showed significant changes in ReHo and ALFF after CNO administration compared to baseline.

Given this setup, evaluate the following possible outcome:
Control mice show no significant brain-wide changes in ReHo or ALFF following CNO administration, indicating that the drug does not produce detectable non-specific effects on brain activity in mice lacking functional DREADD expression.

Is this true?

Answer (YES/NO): YES